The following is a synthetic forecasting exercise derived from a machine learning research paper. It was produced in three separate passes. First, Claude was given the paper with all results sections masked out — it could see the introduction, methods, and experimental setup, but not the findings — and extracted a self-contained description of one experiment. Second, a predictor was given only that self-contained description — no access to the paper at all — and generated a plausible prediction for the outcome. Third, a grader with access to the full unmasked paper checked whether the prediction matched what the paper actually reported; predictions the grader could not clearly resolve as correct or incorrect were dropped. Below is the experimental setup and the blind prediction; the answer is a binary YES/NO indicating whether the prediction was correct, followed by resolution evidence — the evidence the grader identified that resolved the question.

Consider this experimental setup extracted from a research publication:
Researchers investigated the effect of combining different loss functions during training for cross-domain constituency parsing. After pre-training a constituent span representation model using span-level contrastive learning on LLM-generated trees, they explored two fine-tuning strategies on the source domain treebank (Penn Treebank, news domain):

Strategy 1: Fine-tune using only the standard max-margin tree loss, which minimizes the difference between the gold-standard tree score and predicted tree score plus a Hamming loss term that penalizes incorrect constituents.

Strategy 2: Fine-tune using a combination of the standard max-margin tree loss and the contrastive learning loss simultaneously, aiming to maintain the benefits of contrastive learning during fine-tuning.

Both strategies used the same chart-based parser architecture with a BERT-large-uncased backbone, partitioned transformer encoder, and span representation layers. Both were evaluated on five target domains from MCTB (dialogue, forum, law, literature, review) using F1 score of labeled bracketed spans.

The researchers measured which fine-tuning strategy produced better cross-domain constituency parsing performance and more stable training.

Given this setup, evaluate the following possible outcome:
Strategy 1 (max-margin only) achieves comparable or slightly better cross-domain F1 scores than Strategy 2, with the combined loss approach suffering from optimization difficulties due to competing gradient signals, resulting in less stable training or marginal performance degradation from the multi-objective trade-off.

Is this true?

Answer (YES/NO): YES